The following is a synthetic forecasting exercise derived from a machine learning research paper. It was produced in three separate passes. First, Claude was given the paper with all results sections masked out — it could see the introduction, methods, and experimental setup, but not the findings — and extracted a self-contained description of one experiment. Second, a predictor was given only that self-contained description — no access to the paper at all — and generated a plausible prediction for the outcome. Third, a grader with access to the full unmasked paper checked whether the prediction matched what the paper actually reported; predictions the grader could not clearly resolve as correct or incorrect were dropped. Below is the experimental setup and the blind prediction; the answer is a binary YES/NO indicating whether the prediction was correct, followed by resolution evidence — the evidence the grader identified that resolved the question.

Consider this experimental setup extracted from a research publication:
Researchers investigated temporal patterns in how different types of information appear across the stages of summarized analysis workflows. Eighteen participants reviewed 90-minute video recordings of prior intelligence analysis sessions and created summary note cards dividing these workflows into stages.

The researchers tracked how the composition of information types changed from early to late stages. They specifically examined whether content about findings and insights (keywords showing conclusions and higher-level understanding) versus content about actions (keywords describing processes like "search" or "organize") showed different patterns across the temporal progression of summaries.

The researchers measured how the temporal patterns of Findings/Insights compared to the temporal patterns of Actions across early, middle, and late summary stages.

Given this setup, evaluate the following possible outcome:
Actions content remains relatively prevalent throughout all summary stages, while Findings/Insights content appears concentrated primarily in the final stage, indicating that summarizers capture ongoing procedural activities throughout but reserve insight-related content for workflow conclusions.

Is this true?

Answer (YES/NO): NO